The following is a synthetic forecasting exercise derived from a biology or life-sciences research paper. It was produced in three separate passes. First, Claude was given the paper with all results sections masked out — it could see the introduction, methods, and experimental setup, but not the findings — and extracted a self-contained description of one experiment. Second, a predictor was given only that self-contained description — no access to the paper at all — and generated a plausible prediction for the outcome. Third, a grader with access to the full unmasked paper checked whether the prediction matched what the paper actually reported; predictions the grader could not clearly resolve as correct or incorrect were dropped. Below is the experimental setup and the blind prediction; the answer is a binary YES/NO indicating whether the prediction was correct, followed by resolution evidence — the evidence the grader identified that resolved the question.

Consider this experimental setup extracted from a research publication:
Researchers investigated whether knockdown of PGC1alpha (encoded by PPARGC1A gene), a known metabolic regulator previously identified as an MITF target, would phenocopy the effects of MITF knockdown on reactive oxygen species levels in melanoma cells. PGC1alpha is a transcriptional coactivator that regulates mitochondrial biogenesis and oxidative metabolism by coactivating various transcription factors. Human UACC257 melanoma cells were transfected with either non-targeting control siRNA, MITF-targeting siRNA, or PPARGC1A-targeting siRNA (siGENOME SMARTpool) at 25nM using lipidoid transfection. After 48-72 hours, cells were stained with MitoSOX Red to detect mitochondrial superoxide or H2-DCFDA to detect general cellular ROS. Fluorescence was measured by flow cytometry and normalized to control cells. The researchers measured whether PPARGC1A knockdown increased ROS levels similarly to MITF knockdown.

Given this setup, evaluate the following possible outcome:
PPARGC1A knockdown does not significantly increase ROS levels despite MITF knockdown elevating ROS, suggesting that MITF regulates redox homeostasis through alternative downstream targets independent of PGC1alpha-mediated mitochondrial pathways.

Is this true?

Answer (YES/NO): YES